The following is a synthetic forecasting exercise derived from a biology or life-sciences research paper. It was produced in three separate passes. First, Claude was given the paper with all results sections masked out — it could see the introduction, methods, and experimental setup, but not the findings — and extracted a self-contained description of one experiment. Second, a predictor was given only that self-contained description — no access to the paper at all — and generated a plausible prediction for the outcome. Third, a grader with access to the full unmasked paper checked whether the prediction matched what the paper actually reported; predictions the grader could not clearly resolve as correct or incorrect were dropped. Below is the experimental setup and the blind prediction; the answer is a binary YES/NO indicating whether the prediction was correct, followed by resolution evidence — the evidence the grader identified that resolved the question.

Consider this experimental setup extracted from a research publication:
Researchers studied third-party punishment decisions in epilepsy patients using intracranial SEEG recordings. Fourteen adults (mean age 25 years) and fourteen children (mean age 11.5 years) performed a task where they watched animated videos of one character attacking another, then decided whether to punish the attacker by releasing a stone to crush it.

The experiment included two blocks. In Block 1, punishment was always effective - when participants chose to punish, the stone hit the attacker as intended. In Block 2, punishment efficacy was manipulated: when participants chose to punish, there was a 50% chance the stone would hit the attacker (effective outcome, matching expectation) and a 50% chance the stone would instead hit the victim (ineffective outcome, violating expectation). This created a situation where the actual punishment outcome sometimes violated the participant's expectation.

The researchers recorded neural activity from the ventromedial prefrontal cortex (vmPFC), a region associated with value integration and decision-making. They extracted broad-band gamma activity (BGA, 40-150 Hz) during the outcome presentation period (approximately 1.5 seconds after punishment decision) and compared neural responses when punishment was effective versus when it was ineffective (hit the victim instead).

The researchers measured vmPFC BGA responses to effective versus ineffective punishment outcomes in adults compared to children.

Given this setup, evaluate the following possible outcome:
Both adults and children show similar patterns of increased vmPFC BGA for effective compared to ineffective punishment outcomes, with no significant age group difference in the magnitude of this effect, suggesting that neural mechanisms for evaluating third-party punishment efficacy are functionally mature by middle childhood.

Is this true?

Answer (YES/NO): NO